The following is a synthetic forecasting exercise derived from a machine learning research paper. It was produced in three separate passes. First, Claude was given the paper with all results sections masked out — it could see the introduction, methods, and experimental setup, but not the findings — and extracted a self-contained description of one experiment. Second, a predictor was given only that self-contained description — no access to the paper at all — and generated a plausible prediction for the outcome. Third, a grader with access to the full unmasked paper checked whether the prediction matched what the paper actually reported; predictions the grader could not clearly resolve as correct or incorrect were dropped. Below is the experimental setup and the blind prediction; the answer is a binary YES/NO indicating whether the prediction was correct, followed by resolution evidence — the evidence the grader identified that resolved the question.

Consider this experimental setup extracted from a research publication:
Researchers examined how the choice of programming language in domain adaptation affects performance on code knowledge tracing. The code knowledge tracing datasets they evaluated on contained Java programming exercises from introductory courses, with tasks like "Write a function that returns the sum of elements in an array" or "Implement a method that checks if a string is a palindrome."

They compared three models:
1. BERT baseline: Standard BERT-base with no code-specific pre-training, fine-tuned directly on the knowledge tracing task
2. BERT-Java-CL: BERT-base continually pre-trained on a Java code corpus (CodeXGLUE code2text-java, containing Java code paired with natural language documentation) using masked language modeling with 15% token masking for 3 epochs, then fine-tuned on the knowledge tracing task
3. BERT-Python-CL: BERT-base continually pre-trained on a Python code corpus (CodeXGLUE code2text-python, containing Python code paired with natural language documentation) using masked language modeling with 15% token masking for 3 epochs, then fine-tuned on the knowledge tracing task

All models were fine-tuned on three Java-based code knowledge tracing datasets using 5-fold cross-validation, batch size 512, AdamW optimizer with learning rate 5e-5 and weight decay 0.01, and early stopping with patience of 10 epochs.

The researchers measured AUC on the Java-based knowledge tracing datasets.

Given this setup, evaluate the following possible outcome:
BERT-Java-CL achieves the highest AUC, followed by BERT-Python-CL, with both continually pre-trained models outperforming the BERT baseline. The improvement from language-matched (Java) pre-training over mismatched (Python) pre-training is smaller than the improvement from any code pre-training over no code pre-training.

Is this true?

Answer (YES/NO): NO